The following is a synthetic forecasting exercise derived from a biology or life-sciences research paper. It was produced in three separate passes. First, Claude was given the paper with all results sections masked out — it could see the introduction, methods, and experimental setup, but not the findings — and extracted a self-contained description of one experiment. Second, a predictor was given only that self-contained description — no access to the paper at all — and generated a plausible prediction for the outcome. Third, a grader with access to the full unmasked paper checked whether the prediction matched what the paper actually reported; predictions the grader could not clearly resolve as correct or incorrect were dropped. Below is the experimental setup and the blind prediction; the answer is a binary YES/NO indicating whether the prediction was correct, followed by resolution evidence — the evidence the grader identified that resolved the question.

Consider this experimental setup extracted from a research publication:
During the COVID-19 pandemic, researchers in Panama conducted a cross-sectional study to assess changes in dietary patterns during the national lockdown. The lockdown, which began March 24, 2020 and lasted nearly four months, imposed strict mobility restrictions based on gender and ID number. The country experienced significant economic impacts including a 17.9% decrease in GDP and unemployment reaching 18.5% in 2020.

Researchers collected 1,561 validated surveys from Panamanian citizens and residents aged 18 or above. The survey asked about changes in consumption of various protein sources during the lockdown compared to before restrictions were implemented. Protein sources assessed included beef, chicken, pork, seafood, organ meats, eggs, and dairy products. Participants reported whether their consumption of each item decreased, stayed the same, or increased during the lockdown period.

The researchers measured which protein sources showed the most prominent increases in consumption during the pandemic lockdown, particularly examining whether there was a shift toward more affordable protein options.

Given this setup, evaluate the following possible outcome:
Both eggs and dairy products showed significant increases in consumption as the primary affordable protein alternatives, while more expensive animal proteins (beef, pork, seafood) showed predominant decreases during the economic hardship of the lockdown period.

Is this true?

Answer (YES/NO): NO